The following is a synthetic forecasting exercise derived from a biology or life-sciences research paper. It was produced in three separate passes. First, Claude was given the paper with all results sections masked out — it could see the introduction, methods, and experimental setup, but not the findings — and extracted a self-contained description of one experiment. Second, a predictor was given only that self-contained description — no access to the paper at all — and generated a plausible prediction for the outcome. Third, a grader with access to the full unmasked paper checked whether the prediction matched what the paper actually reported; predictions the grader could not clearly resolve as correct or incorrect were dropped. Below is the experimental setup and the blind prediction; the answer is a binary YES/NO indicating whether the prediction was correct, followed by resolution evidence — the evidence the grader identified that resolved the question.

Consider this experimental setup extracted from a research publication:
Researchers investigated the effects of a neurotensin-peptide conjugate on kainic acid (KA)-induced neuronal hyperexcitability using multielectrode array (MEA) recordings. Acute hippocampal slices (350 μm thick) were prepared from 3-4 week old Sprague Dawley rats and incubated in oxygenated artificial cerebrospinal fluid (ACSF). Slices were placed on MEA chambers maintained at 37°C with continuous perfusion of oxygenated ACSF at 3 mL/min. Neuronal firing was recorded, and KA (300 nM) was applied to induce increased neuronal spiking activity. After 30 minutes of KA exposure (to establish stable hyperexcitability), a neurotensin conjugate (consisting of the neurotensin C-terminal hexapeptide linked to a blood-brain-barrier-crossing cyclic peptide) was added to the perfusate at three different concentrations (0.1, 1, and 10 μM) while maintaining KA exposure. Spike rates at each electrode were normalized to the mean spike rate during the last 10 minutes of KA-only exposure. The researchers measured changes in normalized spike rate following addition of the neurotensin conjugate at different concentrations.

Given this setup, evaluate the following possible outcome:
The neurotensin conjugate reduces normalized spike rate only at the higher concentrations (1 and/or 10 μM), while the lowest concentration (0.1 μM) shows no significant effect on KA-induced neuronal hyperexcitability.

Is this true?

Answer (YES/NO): NO